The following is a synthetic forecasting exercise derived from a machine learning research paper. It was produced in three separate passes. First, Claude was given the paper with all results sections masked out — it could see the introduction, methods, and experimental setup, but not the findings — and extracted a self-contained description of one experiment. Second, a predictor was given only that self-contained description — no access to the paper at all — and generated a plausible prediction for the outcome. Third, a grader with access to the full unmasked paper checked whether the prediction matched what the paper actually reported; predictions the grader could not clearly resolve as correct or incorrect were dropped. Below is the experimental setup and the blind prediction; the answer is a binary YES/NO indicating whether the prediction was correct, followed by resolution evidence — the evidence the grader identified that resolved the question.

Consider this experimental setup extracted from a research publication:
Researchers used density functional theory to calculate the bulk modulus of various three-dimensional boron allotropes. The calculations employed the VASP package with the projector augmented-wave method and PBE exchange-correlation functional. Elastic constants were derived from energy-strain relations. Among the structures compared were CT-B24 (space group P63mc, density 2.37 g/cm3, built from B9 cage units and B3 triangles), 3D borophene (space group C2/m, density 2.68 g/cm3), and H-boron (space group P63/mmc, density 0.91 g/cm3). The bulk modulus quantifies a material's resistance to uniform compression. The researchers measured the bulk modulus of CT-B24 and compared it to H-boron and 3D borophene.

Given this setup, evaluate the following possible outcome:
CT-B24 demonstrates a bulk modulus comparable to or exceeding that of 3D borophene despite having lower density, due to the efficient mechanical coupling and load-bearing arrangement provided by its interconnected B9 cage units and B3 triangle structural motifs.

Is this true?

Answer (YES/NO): NO